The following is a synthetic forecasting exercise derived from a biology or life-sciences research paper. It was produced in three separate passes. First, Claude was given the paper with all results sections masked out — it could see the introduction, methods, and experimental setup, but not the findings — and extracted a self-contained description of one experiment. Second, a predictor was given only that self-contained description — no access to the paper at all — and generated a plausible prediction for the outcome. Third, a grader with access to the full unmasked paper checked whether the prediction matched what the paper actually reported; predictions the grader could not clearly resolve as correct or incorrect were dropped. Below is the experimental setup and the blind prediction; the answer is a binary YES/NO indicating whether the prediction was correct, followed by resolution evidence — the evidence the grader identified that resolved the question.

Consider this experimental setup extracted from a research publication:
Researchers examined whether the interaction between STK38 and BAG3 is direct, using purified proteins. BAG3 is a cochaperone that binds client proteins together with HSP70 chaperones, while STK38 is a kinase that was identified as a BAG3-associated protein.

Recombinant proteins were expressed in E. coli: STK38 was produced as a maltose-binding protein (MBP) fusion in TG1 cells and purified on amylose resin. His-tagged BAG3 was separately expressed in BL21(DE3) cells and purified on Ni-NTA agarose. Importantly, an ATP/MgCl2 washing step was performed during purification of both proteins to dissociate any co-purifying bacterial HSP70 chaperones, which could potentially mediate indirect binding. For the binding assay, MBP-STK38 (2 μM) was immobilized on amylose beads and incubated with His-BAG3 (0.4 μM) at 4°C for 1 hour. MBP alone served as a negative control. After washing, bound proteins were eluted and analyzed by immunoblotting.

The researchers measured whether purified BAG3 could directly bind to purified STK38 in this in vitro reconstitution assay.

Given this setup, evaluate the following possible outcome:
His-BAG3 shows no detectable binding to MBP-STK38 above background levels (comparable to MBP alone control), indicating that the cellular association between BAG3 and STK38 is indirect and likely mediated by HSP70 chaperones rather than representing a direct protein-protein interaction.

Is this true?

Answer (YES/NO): NO